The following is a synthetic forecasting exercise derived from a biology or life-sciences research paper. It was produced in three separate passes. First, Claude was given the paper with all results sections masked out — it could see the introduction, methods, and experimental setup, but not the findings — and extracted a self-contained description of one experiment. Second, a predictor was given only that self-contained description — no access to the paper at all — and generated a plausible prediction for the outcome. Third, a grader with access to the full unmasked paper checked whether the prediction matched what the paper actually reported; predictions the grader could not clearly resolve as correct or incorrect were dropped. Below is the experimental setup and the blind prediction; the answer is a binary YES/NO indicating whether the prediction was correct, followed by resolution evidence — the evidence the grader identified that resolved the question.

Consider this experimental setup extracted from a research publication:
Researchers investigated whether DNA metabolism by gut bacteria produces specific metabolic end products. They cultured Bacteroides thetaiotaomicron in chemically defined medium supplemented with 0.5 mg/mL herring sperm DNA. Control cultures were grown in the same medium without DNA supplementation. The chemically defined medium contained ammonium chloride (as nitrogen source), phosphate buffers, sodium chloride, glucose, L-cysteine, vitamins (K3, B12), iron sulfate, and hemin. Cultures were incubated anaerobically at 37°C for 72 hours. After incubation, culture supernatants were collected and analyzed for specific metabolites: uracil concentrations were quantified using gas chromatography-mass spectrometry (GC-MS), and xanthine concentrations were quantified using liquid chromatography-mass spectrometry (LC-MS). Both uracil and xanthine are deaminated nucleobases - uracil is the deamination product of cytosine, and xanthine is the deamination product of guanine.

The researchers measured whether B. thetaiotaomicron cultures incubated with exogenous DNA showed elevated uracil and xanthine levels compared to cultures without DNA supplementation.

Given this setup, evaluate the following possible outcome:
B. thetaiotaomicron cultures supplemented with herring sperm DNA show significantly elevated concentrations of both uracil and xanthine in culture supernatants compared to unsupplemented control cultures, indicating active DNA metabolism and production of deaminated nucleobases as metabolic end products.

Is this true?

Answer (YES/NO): YES